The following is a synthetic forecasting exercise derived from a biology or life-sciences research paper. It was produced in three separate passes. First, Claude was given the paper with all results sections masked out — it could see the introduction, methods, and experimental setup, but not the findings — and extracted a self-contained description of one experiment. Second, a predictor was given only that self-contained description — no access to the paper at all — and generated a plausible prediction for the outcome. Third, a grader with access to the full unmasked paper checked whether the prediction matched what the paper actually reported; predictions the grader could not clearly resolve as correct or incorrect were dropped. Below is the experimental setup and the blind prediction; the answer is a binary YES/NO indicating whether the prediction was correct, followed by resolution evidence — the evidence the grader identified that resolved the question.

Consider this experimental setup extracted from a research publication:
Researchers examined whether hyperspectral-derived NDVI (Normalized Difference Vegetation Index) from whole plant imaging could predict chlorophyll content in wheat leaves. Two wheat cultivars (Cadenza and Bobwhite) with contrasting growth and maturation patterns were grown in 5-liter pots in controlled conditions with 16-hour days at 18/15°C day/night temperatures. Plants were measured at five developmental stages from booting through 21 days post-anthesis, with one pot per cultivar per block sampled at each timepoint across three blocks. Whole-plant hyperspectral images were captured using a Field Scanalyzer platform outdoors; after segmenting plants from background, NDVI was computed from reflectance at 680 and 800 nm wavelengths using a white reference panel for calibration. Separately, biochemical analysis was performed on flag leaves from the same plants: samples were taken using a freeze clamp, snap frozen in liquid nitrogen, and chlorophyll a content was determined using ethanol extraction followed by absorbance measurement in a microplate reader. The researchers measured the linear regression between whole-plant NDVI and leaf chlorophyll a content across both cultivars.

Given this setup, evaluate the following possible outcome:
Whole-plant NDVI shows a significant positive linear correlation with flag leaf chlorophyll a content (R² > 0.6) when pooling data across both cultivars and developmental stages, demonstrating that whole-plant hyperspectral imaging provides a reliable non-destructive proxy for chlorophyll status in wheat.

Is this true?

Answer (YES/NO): NO